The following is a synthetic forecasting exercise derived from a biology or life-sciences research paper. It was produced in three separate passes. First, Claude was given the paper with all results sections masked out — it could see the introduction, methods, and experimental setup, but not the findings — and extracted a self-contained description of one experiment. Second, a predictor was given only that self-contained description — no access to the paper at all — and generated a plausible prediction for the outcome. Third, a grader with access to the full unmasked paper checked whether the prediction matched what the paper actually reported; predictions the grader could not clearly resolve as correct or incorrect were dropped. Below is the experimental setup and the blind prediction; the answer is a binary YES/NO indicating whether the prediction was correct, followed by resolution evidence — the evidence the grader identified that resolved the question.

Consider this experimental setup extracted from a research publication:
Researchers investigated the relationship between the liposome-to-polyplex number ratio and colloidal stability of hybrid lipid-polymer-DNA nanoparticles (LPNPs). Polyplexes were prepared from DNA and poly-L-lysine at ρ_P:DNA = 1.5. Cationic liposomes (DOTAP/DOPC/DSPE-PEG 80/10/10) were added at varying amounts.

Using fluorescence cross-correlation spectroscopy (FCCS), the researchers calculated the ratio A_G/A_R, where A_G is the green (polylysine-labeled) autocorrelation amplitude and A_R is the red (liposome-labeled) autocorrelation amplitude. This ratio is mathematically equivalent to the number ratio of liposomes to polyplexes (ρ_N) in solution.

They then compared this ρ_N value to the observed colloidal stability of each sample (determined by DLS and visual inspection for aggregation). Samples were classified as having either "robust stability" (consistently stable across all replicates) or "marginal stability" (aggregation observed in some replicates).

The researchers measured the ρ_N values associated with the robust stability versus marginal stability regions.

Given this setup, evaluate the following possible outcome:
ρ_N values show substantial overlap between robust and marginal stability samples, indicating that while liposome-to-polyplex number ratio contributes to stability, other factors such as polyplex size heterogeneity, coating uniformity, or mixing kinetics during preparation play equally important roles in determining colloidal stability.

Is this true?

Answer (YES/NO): NO